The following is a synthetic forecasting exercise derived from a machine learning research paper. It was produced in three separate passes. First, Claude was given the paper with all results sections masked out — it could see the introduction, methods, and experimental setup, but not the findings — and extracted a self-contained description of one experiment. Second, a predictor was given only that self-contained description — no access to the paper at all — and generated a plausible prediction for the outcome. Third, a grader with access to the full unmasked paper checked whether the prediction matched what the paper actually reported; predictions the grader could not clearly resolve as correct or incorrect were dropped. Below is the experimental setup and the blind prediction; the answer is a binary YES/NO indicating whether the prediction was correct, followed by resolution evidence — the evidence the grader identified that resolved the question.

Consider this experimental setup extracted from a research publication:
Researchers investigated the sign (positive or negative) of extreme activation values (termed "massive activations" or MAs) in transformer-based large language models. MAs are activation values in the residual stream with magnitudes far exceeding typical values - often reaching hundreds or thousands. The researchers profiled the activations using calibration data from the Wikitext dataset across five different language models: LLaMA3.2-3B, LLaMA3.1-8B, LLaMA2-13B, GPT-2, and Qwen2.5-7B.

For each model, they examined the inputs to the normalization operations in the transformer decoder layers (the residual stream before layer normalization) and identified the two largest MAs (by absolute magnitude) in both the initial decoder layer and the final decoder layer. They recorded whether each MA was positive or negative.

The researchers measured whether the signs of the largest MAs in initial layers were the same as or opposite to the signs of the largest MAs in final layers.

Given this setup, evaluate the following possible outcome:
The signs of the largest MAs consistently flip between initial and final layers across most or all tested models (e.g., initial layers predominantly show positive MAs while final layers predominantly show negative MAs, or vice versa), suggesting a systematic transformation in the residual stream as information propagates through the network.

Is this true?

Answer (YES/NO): YES